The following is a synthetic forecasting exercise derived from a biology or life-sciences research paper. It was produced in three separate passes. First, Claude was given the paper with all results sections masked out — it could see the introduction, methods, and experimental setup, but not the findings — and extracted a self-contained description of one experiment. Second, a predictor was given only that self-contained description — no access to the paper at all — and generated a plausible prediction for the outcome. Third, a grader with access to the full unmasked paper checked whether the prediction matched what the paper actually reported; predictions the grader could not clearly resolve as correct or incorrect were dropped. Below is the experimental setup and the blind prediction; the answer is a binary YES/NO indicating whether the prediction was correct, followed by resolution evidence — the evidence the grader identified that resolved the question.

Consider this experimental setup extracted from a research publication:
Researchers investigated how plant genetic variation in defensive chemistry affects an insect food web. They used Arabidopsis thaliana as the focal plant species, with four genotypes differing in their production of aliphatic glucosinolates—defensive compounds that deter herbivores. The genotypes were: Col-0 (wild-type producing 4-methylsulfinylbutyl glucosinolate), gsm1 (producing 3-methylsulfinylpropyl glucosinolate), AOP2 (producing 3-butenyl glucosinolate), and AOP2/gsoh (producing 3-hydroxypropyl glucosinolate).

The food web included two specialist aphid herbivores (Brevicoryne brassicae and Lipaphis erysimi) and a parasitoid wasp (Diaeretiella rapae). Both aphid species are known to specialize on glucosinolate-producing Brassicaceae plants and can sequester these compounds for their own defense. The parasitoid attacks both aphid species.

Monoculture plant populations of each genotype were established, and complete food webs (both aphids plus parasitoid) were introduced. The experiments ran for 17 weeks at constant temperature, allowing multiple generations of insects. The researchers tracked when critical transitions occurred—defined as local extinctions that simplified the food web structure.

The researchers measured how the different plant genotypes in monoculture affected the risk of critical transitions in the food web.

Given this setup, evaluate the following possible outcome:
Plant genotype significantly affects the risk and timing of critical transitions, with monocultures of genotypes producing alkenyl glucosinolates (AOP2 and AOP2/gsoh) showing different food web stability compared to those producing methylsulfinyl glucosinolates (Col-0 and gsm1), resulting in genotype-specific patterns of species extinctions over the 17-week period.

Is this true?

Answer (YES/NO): YES